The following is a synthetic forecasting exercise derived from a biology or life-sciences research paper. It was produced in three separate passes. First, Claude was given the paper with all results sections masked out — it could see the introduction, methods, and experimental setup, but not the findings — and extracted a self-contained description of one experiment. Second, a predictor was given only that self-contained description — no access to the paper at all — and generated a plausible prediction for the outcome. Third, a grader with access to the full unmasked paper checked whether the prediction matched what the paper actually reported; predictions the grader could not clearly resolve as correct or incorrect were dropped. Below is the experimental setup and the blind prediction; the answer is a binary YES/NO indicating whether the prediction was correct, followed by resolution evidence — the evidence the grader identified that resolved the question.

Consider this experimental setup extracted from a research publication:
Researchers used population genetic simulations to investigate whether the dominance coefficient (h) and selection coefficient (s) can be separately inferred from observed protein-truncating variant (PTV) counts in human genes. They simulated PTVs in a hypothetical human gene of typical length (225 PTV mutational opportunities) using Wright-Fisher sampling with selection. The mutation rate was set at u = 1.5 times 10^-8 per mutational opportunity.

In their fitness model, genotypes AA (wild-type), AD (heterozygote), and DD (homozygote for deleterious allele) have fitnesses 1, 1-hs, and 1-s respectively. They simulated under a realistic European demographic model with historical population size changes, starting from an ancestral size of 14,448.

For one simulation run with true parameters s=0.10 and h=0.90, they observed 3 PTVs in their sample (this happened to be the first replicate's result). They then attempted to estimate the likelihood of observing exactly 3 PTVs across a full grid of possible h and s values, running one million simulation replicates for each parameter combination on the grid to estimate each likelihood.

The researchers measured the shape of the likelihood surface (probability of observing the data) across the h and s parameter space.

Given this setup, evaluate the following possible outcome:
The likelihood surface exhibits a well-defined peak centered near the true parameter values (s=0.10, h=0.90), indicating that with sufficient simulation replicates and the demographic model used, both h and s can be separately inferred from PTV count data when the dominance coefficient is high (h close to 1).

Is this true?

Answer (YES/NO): NO